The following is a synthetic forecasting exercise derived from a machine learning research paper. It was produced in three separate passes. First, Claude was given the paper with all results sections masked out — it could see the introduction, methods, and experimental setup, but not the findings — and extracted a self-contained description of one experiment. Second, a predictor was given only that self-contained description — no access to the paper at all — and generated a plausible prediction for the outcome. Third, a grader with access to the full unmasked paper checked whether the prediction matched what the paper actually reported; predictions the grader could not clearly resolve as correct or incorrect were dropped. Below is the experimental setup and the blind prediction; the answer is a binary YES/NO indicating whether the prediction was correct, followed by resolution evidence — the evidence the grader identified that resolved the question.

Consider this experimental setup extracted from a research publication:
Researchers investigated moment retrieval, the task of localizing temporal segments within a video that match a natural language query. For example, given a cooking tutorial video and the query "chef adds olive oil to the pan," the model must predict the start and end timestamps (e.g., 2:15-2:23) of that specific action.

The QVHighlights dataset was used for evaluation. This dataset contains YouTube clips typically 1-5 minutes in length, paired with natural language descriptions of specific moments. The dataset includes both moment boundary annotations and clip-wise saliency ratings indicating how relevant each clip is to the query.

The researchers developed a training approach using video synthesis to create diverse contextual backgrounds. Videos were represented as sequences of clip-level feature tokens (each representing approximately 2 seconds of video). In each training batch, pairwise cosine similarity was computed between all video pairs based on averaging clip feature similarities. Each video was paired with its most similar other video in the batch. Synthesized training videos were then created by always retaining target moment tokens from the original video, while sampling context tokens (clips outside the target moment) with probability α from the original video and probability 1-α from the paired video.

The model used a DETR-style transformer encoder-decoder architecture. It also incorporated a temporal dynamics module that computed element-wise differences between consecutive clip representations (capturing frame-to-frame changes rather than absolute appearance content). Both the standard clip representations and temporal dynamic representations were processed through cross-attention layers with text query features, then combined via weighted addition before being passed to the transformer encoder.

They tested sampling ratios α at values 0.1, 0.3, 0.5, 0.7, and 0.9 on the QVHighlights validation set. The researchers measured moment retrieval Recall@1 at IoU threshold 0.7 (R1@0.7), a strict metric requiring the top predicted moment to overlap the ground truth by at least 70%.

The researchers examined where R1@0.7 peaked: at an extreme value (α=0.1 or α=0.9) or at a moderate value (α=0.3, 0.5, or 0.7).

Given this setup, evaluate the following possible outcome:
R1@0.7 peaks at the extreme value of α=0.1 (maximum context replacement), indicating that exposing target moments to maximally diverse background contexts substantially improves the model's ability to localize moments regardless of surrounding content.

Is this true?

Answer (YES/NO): NO